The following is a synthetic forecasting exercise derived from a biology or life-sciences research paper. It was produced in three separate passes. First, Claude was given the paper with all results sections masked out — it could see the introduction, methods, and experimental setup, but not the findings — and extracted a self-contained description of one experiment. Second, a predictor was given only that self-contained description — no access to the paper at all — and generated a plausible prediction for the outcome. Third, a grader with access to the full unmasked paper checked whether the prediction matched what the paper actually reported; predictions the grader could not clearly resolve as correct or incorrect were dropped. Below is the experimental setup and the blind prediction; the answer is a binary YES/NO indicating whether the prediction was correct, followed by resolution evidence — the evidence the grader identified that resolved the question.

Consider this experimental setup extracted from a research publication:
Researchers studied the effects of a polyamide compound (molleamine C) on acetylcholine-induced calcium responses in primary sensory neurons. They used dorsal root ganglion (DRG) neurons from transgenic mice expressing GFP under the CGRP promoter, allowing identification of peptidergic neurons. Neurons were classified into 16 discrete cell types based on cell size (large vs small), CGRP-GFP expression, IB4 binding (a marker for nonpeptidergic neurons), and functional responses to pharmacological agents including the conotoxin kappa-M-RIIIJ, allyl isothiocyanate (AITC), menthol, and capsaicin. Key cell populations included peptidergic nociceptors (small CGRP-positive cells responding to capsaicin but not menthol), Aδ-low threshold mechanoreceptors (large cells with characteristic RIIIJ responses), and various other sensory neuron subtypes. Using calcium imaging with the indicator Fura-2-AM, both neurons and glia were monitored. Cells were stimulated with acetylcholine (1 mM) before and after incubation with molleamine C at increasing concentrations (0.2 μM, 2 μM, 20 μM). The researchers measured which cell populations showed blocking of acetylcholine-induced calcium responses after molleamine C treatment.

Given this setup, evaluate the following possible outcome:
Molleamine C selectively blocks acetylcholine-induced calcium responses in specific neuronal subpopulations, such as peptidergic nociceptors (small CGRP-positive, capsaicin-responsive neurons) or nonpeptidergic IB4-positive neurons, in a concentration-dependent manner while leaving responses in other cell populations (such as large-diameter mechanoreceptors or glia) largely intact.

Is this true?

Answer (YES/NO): YES